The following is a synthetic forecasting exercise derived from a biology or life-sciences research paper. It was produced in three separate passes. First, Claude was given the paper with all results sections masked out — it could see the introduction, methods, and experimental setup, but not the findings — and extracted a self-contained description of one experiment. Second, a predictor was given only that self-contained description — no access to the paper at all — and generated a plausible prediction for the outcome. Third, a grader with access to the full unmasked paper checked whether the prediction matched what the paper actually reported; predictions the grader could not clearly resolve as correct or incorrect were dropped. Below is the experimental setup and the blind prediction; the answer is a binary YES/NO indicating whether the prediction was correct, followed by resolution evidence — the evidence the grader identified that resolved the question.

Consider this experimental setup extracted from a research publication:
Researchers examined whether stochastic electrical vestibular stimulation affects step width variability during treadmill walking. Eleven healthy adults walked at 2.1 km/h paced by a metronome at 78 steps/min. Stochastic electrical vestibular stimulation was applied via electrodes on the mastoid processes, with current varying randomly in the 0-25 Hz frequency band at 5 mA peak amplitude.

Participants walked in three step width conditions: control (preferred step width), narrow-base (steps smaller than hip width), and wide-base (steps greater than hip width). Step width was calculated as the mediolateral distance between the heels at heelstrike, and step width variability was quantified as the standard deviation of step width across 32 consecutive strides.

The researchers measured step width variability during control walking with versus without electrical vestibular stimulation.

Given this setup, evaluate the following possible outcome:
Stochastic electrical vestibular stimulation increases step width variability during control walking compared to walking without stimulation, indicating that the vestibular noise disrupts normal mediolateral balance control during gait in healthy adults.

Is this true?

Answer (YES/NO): YES